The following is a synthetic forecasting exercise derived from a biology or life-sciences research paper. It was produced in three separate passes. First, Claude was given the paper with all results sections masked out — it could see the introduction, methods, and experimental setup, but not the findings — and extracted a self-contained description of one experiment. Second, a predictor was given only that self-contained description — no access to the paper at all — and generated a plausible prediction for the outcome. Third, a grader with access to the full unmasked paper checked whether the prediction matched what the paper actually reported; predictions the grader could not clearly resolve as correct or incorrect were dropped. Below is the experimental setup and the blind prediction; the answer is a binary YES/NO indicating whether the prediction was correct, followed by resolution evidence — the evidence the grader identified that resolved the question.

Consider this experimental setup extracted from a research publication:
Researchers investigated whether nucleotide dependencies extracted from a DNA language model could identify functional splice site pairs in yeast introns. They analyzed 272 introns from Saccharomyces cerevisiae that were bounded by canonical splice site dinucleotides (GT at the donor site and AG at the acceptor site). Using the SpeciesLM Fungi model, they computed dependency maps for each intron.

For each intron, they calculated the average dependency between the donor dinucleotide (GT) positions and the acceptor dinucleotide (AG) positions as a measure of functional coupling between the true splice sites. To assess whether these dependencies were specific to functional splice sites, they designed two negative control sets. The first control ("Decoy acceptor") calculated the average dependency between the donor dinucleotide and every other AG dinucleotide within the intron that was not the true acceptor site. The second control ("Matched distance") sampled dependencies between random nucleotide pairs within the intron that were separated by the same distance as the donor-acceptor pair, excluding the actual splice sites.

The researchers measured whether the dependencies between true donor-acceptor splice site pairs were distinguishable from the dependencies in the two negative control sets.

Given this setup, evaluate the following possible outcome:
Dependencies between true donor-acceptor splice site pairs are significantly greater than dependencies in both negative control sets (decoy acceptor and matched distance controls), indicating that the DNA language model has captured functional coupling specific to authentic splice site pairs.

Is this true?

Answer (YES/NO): YES